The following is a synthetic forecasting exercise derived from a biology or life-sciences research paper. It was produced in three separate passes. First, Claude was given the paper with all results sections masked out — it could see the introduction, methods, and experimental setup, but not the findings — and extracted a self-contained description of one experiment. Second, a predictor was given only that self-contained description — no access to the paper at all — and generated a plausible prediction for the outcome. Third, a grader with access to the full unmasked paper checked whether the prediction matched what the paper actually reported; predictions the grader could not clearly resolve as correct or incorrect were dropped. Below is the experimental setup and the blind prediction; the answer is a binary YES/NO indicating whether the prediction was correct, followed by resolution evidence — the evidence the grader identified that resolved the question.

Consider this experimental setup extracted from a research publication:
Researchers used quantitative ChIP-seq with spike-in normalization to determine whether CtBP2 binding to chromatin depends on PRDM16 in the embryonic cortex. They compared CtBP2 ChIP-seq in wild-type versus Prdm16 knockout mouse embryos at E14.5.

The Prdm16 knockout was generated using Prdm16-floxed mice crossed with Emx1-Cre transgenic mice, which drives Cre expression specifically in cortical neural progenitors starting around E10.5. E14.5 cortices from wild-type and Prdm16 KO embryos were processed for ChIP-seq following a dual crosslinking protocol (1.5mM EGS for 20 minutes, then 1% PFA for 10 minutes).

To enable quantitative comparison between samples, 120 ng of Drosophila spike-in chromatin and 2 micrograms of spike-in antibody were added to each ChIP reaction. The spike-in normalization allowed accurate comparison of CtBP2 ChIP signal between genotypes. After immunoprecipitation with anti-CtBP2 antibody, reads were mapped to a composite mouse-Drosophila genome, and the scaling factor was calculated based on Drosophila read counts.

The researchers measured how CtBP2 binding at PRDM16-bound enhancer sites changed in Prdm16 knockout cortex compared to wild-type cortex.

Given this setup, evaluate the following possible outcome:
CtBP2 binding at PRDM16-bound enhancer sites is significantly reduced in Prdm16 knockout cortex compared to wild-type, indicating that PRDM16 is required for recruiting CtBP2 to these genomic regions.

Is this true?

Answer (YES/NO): NO